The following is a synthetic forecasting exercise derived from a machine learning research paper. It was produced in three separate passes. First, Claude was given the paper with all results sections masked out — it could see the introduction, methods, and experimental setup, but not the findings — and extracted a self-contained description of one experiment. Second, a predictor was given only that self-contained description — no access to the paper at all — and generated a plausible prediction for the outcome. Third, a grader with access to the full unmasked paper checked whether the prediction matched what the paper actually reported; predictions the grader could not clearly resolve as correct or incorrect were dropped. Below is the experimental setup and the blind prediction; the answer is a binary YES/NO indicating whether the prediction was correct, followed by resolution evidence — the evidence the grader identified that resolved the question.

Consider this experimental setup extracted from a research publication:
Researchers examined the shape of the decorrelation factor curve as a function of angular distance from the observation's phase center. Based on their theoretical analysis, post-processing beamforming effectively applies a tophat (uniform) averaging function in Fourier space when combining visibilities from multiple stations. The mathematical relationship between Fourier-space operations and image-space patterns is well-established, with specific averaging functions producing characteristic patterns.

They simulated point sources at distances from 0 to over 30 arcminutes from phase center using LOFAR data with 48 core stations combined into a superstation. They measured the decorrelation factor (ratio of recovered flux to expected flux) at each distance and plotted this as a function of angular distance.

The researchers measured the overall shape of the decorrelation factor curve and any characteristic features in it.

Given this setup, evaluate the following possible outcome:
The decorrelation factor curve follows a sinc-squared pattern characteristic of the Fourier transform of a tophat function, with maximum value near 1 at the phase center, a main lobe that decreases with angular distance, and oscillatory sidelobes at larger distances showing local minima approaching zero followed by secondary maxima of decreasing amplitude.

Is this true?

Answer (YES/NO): NO